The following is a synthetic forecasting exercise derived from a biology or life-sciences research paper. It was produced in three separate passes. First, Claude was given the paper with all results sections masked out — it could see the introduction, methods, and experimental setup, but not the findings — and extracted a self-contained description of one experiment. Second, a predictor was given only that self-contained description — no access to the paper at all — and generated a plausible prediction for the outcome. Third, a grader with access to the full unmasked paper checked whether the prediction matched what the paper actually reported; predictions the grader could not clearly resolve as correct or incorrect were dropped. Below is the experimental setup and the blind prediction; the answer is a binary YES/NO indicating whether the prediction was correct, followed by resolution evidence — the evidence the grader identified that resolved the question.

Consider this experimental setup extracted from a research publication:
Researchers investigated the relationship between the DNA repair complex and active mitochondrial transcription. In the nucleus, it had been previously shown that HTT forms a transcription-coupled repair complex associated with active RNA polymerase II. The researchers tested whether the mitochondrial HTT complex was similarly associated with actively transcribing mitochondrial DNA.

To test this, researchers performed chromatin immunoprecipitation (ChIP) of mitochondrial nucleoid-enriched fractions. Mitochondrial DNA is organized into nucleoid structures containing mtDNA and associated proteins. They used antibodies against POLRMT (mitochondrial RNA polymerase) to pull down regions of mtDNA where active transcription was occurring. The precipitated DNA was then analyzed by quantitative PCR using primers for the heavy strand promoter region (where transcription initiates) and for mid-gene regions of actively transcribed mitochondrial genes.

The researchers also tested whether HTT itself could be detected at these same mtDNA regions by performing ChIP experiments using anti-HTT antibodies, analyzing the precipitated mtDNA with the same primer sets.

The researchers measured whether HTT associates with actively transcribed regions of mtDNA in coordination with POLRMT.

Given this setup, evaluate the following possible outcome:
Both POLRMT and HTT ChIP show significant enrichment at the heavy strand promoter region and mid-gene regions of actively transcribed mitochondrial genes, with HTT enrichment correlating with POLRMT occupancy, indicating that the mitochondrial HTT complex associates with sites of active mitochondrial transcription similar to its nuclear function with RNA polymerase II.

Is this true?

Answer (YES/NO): YES